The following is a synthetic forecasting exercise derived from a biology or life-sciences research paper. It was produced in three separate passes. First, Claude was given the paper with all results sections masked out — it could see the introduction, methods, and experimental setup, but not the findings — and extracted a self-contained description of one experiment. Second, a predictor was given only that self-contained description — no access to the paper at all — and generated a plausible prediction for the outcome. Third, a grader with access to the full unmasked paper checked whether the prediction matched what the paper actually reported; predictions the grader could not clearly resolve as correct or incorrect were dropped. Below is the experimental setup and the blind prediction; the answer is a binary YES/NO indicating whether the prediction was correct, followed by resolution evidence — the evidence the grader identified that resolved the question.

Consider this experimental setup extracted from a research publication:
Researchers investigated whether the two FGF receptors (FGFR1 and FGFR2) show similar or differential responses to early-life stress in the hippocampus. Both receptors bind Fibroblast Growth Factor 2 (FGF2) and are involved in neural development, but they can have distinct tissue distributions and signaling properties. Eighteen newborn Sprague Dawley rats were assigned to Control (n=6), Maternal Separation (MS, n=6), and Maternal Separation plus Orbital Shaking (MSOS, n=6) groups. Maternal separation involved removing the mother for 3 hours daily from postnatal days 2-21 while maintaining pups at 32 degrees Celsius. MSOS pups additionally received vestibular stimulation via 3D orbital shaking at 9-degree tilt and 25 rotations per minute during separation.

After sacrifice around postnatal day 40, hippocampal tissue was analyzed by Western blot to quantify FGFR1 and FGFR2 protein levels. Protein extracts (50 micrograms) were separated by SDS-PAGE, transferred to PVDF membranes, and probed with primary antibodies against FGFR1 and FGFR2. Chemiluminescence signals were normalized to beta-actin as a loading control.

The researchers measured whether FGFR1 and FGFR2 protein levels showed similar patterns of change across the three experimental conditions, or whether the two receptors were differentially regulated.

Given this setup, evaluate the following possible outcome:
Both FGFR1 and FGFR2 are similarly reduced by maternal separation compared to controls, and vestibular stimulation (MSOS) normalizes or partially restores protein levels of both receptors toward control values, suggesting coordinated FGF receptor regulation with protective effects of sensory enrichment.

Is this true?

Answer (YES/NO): NO